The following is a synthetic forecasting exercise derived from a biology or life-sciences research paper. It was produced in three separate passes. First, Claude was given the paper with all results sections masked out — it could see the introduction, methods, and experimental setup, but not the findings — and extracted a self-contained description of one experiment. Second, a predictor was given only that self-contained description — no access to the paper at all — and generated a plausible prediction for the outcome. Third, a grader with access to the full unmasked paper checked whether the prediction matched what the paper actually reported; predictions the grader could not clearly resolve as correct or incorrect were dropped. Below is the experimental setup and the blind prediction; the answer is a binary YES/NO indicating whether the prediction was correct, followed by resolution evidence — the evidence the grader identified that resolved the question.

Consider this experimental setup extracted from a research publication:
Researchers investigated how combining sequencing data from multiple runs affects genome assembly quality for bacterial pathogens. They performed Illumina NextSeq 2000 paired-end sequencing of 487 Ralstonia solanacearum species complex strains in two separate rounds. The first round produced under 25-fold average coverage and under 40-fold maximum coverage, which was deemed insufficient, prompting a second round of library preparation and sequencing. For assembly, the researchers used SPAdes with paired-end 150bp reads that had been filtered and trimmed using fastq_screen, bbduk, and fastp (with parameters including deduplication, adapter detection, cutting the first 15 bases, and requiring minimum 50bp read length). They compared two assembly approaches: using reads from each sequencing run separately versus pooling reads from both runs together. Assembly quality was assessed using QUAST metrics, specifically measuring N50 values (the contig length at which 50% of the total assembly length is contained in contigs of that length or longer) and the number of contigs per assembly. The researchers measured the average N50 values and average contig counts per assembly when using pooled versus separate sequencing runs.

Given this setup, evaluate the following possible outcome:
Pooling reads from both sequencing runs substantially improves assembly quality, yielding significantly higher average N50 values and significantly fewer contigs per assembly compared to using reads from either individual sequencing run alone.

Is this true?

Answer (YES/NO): YES